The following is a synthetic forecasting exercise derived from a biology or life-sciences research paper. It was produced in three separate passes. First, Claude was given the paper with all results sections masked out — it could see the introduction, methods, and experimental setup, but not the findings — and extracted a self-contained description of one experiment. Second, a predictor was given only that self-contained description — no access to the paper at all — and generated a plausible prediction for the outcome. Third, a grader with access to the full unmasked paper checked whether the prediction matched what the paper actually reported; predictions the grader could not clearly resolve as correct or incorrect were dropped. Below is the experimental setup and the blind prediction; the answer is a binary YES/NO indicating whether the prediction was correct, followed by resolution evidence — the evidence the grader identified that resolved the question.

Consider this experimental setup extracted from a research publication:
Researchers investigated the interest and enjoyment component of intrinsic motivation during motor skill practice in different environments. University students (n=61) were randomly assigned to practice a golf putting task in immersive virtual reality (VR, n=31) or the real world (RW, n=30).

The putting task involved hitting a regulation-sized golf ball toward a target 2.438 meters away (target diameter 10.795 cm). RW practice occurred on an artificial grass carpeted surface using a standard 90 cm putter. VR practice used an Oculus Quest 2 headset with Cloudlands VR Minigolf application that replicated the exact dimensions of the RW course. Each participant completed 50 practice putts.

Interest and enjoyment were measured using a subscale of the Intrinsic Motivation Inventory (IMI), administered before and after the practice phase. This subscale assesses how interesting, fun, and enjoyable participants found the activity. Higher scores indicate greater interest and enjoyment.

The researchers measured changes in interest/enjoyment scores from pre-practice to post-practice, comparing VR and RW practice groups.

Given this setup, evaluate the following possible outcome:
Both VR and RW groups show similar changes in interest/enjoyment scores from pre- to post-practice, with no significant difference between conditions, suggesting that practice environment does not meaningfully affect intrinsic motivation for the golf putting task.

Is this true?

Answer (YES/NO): NO